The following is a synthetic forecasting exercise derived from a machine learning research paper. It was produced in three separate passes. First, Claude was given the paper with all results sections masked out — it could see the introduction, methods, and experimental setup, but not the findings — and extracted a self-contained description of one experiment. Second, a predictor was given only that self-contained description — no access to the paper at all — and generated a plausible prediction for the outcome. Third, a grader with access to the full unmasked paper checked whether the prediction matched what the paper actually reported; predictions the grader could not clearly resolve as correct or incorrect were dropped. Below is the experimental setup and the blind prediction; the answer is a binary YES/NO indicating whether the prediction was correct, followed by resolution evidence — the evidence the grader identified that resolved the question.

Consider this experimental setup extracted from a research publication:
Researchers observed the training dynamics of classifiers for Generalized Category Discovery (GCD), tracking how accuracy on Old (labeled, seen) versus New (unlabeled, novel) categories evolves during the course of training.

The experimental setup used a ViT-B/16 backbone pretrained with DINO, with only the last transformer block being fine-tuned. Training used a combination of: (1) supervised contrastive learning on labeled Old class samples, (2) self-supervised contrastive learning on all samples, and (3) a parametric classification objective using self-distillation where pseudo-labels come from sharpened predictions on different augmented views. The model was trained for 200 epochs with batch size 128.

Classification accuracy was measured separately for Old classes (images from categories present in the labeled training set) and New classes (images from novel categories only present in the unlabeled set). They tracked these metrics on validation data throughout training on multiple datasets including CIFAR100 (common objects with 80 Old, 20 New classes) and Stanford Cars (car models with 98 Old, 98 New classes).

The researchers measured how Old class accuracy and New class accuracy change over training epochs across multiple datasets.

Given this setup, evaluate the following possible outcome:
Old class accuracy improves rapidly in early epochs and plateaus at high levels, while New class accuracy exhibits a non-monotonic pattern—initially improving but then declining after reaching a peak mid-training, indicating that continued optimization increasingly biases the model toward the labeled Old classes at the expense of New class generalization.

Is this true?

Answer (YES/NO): NO